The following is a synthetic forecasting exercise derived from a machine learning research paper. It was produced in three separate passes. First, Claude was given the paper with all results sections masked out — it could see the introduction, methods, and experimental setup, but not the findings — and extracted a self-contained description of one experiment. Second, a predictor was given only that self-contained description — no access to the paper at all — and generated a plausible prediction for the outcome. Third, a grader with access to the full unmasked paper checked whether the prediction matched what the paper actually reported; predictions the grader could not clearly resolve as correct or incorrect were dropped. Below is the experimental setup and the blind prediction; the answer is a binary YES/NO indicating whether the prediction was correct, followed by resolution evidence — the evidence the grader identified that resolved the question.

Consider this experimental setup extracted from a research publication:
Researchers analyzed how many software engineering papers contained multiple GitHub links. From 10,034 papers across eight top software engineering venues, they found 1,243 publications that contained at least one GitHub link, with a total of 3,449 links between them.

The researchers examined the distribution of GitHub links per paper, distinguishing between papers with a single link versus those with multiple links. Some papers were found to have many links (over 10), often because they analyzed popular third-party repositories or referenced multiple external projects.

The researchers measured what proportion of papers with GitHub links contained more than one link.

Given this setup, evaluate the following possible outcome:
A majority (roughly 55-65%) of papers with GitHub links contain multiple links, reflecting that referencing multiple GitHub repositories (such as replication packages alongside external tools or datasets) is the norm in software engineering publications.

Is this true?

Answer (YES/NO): NO